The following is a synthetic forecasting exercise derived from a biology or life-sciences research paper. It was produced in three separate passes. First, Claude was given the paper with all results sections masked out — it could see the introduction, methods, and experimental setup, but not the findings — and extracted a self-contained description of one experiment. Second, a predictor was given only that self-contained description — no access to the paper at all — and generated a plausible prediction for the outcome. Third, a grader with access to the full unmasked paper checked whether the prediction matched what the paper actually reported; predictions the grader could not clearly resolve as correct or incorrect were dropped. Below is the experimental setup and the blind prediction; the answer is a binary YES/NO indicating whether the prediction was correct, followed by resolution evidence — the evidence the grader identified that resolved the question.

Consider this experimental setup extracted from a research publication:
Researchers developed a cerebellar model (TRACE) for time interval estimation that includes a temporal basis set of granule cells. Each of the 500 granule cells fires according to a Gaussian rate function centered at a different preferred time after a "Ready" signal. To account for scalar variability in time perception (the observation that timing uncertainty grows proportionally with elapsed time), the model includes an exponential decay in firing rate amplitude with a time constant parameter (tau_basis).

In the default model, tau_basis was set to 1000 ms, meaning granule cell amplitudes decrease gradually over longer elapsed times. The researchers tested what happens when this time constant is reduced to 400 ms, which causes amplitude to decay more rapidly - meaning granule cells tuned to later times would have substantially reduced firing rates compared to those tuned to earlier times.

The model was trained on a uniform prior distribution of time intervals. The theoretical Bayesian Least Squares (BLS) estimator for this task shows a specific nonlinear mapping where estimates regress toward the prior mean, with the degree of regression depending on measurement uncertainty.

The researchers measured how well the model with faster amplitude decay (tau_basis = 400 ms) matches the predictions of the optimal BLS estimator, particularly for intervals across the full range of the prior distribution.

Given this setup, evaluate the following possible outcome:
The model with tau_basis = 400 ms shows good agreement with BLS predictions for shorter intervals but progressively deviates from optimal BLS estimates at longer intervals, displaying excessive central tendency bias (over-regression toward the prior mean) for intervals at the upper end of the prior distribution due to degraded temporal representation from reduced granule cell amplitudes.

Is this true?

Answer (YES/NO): NO